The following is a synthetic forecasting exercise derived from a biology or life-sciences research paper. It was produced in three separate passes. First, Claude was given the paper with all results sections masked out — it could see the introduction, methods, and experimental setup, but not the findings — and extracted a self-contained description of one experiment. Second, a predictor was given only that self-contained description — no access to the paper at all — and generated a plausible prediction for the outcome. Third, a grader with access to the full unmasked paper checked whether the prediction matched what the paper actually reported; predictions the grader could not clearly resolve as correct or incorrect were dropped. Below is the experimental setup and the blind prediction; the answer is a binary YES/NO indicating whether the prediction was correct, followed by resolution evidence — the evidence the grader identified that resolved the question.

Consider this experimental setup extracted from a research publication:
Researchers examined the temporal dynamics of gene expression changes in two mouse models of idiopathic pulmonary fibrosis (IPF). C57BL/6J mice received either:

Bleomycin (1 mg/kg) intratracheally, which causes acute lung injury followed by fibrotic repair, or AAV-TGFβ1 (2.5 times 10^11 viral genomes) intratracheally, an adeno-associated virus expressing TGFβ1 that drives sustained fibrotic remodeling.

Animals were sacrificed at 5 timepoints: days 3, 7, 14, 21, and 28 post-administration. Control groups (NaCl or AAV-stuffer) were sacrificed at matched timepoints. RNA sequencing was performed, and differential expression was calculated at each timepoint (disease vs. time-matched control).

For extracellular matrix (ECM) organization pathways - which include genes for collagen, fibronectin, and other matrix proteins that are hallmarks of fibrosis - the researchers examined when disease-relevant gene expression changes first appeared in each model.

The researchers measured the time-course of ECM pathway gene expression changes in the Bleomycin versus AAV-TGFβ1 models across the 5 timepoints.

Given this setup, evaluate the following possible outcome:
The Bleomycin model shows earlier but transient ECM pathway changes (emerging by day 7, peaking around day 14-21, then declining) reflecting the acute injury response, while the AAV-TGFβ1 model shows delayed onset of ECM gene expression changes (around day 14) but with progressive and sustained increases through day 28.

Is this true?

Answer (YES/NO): NO